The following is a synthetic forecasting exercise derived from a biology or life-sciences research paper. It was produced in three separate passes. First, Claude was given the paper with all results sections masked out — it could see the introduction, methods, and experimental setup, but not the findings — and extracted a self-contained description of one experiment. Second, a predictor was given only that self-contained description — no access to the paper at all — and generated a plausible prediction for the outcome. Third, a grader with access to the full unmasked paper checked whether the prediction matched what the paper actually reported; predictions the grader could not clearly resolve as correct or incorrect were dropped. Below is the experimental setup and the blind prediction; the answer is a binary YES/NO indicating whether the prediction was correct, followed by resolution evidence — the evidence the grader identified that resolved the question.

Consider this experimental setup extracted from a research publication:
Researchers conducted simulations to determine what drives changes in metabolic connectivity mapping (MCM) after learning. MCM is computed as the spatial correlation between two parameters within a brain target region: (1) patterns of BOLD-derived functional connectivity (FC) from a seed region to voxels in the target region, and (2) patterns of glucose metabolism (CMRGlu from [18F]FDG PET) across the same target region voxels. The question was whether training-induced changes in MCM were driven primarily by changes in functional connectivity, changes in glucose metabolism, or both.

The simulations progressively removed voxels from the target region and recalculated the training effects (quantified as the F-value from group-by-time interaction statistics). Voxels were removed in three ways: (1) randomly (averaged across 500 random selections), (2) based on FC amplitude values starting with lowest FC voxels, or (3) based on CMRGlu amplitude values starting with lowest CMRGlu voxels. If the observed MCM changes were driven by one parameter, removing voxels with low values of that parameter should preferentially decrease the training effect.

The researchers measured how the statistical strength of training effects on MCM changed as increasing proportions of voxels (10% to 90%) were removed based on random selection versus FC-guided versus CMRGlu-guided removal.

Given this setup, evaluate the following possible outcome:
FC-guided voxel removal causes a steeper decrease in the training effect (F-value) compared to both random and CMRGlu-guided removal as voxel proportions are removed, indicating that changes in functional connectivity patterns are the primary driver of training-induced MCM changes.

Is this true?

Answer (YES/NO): NO